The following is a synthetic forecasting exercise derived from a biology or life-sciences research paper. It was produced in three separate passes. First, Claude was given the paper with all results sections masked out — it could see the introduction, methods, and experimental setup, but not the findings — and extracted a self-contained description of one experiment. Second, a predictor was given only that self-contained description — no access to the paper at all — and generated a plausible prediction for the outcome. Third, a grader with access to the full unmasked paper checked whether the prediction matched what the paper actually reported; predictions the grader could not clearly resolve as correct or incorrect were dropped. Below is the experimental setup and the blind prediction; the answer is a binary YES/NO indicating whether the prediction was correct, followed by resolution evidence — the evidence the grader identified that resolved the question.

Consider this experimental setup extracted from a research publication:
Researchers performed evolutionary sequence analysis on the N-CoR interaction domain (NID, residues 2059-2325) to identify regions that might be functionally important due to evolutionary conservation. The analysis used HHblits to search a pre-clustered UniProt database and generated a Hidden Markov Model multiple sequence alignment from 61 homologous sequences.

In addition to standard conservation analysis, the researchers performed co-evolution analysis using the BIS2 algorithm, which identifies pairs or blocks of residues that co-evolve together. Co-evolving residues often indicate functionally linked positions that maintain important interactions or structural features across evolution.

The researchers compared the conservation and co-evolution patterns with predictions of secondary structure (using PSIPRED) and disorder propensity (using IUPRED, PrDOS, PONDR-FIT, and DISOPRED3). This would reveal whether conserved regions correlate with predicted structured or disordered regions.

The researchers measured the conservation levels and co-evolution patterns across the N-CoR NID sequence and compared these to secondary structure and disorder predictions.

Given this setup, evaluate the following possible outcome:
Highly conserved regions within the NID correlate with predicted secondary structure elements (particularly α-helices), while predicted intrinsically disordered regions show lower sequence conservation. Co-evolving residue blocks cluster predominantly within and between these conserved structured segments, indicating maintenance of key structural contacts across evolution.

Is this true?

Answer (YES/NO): YES